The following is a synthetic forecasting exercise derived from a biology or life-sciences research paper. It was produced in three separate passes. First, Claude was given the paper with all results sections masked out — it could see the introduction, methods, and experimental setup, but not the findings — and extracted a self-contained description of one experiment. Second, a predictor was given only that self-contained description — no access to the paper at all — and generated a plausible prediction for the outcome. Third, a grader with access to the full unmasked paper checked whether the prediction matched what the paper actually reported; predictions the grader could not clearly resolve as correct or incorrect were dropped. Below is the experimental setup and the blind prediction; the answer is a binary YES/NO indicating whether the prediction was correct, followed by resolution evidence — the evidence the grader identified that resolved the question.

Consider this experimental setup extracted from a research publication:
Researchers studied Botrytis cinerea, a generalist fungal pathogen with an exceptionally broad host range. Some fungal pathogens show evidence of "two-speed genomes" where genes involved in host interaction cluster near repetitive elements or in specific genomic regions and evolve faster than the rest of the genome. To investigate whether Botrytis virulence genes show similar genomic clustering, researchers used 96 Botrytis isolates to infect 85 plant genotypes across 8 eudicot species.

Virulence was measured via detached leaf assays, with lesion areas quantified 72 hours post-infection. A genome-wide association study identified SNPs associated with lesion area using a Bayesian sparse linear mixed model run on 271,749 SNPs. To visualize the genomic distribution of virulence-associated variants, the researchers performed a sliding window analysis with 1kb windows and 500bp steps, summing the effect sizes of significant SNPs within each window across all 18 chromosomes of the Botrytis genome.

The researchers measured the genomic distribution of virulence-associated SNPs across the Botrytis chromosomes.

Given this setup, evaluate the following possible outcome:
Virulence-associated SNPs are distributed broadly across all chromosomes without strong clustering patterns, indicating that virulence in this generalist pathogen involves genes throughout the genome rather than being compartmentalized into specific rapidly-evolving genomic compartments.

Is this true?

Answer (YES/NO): YES